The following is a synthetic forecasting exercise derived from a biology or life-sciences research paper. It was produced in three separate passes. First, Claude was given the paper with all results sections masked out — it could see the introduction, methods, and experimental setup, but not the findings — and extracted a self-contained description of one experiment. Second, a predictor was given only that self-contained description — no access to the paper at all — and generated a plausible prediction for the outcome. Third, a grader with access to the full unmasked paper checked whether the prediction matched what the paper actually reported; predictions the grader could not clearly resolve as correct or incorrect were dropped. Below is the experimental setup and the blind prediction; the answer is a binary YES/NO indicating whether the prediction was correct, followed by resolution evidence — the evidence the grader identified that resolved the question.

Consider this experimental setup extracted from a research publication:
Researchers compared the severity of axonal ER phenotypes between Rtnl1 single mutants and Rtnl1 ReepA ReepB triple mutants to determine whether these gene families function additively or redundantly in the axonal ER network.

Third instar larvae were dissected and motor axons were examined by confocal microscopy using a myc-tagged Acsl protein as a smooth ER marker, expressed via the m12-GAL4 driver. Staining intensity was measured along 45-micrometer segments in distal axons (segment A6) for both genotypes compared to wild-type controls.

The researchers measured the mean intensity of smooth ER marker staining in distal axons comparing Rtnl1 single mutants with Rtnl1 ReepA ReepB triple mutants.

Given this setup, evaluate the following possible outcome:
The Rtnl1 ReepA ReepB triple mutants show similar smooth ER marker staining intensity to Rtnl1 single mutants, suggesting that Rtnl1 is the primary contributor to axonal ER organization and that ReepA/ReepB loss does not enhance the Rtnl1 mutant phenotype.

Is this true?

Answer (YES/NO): NO